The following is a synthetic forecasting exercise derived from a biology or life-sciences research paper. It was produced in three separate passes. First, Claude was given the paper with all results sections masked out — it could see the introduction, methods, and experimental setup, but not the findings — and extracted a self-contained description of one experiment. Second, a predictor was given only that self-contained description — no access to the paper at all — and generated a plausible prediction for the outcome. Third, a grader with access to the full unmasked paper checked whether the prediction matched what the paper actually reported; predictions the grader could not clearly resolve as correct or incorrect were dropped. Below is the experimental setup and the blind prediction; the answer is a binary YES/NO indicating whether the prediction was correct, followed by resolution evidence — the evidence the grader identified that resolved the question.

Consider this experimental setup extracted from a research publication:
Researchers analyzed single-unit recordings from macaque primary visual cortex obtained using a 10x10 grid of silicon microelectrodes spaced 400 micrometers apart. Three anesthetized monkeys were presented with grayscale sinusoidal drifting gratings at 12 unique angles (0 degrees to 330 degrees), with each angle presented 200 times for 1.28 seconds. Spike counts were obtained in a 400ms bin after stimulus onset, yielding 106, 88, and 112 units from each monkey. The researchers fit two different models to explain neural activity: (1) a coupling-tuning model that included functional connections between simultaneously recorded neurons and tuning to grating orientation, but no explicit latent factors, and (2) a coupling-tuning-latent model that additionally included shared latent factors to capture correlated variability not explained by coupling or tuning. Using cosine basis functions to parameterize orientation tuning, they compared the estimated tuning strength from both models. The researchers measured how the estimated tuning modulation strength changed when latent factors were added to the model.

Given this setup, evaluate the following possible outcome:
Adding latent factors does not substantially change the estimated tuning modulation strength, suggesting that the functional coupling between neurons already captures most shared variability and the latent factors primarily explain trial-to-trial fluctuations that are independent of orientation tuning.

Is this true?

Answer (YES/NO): NO